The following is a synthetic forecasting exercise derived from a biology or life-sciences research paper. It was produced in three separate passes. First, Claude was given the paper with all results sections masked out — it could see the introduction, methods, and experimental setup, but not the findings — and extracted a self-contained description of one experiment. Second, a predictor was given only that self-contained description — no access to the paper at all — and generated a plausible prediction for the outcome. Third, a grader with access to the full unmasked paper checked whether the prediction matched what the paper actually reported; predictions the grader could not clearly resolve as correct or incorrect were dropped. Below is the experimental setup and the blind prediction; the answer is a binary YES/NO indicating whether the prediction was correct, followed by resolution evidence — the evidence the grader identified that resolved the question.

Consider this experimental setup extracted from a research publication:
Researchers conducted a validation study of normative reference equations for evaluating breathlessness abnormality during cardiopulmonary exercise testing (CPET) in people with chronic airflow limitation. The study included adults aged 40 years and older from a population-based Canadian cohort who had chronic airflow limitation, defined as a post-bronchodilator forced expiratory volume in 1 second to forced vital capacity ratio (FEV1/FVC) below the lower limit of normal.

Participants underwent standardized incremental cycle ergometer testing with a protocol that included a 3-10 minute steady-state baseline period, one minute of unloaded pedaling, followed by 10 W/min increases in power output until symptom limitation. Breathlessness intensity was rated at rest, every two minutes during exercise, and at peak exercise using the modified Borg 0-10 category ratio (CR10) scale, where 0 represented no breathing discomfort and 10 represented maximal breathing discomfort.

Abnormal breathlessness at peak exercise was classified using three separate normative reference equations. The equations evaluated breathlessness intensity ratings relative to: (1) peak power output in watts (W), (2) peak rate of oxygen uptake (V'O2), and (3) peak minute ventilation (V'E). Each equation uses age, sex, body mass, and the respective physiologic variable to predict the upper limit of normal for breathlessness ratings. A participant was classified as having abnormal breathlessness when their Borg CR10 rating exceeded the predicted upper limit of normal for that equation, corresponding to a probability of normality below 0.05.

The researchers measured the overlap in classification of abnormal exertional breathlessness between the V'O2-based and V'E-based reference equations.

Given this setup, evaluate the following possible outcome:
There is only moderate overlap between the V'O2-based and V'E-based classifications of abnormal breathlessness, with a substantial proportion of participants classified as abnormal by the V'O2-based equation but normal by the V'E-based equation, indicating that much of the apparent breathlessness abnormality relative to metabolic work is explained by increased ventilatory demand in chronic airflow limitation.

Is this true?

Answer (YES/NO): NO